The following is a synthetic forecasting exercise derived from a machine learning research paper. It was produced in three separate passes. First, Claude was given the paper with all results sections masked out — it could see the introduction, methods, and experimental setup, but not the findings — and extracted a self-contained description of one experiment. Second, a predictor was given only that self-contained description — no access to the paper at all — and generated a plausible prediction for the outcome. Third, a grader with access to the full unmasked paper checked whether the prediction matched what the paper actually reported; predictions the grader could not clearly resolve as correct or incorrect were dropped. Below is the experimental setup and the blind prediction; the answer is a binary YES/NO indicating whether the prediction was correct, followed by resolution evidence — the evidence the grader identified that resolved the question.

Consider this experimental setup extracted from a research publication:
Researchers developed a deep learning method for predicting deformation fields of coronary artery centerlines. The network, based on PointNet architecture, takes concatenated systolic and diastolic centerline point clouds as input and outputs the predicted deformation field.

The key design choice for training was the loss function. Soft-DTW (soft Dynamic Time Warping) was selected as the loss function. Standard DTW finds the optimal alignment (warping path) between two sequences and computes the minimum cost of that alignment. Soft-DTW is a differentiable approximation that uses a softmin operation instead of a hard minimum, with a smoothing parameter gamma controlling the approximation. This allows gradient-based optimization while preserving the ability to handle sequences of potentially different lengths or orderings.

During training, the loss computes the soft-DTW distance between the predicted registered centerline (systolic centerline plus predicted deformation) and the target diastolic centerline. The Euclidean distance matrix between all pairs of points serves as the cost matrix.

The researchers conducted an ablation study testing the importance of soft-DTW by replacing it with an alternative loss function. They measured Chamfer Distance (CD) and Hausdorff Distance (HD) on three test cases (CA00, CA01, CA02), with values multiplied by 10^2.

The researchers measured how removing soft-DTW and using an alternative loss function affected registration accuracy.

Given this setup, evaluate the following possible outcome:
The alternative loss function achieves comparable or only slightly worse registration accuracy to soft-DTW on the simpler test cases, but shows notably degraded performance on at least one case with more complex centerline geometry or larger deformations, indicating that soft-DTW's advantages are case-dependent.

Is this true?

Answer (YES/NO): NO